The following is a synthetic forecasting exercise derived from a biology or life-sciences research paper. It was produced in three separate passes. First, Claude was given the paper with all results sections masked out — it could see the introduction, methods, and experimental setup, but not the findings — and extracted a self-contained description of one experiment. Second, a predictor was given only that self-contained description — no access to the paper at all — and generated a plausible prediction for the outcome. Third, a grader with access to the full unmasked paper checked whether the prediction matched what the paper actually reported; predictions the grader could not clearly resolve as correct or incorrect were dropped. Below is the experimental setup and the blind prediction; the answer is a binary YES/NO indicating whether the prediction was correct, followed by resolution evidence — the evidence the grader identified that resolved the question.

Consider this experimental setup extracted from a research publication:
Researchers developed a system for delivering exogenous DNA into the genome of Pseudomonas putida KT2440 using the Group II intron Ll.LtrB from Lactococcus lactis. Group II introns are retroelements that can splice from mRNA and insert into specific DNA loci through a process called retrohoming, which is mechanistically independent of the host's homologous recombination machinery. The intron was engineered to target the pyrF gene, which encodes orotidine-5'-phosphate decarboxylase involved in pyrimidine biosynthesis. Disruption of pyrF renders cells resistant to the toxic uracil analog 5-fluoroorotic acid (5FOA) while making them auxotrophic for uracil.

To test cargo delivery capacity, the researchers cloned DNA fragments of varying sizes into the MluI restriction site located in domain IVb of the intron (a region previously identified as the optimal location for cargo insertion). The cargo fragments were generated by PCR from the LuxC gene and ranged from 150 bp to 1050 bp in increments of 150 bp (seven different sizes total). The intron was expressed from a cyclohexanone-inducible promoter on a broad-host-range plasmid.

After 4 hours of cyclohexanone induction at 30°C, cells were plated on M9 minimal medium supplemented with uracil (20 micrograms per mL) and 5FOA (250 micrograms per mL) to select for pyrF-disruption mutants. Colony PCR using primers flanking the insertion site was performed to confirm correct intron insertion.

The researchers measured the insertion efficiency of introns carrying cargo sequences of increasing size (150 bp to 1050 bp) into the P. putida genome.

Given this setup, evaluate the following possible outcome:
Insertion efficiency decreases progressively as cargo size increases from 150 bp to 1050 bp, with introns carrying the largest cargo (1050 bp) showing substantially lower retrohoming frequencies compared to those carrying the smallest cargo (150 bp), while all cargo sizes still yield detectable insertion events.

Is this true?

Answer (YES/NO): NO